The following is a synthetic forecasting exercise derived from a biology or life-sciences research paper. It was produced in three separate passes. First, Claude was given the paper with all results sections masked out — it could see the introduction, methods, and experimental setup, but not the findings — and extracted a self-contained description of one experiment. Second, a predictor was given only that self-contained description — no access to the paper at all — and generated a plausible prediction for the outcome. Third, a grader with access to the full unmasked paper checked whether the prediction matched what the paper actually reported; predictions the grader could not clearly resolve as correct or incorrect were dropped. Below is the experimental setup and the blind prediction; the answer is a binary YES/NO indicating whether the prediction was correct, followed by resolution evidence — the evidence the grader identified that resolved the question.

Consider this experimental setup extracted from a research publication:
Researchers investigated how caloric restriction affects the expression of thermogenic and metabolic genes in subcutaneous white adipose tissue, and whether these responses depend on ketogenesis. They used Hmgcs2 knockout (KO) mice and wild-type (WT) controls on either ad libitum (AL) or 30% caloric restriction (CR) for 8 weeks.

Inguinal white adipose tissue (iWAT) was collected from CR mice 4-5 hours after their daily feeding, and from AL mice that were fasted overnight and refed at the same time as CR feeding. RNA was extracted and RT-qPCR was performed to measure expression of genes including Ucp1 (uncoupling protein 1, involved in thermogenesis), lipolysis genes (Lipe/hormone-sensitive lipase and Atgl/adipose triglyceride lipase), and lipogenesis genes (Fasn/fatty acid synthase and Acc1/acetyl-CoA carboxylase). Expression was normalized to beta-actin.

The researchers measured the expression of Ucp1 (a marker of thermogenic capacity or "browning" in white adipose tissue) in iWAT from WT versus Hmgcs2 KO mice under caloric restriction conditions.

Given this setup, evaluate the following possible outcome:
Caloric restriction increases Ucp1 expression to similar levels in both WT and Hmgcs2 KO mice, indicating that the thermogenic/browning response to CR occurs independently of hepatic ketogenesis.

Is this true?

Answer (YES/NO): NO